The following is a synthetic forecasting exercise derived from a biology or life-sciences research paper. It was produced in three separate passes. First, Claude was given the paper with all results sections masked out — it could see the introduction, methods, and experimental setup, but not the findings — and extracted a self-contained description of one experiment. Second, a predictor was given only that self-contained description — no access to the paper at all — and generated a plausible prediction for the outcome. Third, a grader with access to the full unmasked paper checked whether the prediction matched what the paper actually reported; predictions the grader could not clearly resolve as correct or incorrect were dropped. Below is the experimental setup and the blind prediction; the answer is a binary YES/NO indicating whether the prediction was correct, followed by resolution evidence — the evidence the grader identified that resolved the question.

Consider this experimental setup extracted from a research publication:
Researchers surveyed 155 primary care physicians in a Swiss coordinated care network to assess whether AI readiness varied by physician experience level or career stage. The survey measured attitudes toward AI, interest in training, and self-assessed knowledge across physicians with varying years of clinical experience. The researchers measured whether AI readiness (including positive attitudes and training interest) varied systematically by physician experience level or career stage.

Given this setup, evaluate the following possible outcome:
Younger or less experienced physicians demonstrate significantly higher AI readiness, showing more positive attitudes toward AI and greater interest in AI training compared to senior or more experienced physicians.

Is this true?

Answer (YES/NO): NO